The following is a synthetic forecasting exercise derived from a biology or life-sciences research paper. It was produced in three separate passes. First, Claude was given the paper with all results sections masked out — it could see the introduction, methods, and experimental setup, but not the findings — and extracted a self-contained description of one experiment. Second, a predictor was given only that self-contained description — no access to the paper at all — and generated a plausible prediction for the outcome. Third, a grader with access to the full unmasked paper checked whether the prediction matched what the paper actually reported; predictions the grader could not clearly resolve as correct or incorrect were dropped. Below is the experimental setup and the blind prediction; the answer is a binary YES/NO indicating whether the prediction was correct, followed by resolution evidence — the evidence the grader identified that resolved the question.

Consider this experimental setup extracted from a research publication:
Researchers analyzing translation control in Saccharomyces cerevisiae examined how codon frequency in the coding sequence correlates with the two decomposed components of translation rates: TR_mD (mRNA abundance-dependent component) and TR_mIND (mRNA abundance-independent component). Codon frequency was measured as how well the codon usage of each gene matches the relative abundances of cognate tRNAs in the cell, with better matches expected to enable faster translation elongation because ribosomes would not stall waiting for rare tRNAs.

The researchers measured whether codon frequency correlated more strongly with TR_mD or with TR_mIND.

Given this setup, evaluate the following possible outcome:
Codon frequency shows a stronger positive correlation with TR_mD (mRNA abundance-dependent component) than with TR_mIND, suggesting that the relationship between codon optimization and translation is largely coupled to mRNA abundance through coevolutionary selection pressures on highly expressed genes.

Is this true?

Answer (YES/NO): YES